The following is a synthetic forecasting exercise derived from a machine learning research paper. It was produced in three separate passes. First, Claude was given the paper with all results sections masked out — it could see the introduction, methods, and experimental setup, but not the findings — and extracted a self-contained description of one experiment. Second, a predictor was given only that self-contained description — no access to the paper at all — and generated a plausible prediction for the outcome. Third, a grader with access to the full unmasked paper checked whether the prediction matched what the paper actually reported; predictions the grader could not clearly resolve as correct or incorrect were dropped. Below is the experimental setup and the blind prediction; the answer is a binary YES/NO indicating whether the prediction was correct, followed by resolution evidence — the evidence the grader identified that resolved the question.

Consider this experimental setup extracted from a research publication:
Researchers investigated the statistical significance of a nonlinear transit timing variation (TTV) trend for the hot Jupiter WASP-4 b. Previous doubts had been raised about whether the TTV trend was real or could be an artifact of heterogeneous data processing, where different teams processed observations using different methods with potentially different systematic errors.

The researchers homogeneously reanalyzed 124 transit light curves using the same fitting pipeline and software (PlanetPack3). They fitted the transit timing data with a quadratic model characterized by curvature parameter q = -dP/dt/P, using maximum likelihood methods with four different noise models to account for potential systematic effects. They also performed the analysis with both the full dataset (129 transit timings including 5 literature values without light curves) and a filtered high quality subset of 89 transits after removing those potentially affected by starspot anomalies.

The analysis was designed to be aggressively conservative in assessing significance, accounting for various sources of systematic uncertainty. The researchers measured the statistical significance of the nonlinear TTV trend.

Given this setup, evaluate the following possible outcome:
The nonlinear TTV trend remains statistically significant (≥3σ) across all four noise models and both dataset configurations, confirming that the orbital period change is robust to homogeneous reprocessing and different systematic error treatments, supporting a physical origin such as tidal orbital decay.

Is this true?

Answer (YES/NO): YES